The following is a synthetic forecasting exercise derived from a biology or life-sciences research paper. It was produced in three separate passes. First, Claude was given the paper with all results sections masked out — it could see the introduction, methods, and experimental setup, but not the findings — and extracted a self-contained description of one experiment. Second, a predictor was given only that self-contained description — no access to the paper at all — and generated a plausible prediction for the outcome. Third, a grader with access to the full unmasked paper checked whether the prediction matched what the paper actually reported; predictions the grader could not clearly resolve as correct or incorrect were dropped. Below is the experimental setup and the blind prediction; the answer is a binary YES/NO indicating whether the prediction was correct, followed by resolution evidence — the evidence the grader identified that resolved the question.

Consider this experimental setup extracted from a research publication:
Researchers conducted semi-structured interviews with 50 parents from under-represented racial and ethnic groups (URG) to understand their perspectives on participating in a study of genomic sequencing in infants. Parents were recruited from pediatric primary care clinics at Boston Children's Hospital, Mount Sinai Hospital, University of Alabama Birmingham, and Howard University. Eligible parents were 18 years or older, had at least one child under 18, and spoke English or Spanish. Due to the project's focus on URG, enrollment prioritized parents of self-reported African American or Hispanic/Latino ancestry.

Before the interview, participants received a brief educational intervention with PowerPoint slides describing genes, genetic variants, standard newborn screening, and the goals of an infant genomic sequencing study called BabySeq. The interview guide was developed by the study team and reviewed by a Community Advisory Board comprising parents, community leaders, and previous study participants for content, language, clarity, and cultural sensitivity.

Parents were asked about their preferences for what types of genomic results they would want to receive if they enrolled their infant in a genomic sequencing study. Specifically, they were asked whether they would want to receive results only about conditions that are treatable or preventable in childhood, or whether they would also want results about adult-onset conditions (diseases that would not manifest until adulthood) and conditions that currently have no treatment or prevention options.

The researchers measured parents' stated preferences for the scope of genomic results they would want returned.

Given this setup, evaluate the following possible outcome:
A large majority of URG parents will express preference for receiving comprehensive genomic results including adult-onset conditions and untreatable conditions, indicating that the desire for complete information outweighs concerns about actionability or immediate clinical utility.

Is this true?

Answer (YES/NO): YES